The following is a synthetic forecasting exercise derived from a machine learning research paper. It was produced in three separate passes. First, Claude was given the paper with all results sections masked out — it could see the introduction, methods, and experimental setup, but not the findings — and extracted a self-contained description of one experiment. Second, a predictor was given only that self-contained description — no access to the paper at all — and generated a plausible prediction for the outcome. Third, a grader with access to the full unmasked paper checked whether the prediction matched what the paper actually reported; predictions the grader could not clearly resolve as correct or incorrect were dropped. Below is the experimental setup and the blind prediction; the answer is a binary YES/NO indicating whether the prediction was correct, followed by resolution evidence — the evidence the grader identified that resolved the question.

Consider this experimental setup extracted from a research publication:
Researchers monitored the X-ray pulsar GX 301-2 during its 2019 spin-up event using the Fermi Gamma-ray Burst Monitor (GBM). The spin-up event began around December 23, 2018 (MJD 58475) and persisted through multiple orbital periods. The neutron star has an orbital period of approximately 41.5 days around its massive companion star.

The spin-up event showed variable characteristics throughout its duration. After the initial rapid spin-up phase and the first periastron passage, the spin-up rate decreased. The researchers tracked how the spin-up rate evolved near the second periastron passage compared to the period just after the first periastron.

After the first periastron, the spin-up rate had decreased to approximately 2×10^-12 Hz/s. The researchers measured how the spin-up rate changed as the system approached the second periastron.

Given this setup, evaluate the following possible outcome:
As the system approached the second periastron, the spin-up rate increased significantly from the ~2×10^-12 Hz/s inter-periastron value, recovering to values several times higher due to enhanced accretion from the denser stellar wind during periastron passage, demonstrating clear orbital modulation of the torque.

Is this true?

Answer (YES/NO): NO